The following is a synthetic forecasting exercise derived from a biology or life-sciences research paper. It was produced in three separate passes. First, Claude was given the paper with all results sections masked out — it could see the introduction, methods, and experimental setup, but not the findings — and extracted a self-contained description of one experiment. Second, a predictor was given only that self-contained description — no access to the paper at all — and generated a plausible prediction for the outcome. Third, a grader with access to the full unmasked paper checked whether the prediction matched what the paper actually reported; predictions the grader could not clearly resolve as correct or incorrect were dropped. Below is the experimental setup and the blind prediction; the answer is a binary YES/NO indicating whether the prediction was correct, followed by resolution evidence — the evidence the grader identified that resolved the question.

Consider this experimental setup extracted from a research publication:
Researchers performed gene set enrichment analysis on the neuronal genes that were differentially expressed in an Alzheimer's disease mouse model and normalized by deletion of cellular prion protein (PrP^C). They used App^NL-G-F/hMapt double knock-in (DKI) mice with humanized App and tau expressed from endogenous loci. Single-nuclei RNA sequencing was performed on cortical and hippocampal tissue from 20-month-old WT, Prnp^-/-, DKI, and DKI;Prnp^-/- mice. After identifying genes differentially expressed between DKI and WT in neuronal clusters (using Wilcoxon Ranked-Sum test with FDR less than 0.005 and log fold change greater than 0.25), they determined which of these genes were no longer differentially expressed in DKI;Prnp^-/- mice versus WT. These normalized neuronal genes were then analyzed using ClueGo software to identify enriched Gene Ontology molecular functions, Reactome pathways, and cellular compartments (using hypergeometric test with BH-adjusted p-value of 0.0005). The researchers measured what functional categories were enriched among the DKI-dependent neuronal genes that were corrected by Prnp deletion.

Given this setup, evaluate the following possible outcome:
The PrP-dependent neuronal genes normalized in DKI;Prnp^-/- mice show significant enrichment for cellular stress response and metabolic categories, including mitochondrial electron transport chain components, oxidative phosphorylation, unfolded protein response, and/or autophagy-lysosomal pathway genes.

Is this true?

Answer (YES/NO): NO